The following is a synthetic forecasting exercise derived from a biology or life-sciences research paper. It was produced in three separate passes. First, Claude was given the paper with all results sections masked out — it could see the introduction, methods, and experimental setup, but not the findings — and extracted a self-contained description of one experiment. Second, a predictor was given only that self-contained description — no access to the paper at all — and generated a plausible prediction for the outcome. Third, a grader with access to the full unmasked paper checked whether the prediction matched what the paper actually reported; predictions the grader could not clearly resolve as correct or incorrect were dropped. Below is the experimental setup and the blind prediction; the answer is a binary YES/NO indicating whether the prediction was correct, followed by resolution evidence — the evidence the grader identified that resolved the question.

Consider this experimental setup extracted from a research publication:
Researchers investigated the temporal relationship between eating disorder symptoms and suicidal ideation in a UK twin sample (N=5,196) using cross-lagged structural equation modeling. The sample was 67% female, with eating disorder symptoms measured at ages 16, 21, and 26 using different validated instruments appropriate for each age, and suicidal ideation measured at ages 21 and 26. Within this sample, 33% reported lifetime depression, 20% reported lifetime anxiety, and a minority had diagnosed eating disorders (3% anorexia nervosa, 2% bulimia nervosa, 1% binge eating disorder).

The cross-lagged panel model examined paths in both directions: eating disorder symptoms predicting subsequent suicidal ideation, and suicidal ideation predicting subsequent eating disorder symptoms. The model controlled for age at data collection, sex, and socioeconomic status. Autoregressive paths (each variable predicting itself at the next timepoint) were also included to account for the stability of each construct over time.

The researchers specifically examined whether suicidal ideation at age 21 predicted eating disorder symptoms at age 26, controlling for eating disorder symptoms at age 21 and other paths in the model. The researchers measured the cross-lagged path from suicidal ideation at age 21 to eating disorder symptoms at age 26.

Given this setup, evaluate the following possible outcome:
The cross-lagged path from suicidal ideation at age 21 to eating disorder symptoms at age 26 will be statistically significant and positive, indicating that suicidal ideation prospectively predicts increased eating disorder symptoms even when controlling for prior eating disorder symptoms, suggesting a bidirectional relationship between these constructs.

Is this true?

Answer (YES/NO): YES